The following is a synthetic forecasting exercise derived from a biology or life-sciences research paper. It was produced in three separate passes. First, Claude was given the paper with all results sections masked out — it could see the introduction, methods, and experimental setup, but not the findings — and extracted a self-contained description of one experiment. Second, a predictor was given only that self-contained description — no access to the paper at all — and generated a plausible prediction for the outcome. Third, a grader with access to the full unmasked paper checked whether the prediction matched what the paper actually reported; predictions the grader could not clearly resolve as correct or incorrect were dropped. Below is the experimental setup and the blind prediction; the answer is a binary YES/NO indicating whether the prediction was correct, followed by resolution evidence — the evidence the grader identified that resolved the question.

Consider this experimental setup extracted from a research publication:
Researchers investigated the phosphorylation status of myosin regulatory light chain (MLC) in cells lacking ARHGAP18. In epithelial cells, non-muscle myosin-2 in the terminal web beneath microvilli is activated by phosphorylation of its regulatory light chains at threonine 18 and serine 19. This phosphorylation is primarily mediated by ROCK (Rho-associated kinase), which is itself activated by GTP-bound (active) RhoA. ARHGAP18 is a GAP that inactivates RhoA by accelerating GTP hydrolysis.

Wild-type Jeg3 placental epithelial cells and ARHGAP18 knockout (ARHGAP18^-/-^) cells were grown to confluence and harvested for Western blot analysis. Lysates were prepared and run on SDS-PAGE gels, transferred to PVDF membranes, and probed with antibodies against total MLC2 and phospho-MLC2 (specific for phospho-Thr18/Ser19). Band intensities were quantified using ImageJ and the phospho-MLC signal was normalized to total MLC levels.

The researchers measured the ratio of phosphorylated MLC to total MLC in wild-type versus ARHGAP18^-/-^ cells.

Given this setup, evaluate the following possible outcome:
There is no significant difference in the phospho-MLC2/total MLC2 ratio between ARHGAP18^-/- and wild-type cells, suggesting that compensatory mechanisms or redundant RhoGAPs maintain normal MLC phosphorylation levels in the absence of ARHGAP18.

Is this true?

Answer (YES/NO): NO